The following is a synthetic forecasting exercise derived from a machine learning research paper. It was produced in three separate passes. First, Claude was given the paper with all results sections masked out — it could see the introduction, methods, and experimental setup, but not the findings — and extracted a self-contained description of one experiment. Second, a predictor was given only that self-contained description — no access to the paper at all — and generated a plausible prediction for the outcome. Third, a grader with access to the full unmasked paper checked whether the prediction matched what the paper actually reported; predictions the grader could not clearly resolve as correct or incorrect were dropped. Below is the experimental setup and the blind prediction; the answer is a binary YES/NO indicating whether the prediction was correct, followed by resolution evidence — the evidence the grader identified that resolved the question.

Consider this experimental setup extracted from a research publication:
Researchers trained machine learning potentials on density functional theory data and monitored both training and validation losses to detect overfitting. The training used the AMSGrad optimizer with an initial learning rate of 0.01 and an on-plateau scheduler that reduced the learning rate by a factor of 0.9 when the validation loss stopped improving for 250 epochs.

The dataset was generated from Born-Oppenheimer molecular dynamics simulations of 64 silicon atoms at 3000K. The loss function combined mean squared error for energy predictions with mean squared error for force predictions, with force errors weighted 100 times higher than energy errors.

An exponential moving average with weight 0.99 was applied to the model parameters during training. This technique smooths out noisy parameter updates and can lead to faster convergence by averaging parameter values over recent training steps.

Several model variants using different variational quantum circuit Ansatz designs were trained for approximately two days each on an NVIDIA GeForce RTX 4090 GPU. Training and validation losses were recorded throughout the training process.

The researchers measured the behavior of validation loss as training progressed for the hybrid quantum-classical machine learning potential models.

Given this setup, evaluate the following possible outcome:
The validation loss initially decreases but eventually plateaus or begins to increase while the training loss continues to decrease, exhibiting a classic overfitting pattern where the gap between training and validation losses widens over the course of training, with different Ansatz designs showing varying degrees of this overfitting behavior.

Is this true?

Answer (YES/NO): YES